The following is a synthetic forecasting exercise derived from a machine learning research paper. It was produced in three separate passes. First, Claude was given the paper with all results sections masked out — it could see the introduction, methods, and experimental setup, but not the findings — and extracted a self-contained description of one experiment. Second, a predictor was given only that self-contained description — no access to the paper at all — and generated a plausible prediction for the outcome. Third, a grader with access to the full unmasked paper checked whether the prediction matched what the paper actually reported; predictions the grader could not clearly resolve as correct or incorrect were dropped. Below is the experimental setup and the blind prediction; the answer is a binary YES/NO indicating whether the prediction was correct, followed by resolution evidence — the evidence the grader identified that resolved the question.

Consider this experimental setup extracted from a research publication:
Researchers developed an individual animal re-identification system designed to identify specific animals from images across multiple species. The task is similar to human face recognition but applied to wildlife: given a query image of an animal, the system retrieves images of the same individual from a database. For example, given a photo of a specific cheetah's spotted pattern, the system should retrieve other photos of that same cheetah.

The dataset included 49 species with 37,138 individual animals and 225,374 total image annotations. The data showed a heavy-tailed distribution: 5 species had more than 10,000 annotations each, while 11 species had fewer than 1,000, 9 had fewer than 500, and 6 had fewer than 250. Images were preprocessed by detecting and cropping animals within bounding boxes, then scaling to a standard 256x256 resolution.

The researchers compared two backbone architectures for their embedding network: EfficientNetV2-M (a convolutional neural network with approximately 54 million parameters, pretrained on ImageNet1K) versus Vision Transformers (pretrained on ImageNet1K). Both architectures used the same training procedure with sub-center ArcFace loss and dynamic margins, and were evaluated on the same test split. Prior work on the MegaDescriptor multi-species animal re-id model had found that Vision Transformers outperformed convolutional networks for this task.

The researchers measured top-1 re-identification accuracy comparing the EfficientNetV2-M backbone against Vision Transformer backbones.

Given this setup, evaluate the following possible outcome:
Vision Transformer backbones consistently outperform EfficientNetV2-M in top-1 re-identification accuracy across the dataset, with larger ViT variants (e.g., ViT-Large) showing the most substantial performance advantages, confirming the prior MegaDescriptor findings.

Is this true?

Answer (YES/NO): NO